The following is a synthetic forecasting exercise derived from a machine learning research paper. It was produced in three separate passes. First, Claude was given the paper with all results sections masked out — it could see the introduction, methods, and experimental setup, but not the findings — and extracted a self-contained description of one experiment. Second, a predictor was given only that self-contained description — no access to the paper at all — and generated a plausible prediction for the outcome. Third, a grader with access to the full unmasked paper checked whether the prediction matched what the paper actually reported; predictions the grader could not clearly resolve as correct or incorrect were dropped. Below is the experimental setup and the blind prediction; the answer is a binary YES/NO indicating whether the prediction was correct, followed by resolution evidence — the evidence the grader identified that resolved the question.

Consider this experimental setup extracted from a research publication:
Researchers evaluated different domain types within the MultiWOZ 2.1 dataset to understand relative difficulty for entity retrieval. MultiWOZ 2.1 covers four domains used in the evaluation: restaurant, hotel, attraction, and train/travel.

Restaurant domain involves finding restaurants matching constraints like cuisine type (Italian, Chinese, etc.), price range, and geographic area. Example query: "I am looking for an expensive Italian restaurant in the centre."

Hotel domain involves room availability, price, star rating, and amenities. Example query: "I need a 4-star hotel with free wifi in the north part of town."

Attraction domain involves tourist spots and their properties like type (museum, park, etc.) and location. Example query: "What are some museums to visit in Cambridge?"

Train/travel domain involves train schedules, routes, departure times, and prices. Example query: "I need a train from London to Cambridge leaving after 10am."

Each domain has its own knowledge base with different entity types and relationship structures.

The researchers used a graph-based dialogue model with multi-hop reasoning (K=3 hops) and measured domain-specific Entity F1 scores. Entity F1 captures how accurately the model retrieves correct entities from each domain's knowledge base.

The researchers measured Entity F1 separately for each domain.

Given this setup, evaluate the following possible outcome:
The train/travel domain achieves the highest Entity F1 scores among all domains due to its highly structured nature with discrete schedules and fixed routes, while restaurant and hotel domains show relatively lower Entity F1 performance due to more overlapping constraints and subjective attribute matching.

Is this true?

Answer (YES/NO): NO